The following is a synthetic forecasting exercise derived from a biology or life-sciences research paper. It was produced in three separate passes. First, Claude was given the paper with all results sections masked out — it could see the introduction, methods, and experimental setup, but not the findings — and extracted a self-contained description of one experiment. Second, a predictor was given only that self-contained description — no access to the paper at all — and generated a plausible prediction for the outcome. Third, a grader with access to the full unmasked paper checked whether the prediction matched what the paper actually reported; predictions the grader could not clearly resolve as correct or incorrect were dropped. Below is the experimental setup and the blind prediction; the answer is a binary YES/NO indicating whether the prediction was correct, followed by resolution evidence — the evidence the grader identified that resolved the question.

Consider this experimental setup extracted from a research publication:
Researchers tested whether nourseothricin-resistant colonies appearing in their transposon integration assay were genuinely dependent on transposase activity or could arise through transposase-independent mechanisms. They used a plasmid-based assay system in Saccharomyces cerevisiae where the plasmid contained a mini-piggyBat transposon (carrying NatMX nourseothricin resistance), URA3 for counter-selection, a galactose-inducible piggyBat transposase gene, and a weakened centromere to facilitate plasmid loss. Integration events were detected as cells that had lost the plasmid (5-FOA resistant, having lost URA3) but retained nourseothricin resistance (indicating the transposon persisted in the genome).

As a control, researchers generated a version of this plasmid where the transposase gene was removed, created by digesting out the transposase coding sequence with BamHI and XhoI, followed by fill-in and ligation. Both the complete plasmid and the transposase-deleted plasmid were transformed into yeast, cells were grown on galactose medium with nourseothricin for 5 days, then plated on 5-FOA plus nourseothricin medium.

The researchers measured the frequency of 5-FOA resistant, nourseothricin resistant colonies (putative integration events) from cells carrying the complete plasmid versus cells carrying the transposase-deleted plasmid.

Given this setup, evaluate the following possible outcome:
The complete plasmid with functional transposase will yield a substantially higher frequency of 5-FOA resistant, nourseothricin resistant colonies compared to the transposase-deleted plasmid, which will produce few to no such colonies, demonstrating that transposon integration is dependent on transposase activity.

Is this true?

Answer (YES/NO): YES